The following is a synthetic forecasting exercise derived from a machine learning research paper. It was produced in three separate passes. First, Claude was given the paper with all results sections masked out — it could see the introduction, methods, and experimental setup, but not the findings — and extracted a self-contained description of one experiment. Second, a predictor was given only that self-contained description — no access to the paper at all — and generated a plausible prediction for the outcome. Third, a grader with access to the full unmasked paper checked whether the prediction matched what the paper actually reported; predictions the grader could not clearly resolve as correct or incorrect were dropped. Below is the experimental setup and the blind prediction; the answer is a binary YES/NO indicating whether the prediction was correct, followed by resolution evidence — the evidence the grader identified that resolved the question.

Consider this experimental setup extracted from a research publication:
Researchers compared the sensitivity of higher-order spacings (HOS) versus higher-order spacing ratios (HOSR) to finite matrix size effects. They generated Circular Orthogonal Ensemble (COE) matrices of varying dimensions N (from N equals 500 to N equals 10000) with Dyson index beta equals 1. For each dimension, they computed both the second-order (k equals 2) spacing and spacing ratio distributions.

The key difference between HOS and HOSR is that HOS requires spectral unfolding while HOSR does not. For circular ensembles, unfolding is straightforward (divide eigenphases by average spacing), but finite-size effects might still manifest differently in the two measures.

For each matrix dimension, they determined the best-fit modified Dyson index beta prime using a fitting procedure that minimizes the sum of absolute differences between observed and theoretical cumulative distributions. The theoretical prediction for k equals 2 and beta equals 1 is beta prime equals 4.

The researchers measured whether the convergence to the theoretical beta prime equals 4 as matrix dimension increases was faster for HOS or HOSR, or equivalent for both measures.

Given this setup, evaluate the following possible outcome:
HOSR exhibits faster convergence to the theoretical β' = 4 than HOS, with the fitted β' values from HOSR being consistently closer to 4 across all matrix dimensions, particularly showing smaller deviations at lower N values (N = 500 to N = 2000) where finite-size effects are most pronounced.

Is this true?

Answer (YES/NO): NO